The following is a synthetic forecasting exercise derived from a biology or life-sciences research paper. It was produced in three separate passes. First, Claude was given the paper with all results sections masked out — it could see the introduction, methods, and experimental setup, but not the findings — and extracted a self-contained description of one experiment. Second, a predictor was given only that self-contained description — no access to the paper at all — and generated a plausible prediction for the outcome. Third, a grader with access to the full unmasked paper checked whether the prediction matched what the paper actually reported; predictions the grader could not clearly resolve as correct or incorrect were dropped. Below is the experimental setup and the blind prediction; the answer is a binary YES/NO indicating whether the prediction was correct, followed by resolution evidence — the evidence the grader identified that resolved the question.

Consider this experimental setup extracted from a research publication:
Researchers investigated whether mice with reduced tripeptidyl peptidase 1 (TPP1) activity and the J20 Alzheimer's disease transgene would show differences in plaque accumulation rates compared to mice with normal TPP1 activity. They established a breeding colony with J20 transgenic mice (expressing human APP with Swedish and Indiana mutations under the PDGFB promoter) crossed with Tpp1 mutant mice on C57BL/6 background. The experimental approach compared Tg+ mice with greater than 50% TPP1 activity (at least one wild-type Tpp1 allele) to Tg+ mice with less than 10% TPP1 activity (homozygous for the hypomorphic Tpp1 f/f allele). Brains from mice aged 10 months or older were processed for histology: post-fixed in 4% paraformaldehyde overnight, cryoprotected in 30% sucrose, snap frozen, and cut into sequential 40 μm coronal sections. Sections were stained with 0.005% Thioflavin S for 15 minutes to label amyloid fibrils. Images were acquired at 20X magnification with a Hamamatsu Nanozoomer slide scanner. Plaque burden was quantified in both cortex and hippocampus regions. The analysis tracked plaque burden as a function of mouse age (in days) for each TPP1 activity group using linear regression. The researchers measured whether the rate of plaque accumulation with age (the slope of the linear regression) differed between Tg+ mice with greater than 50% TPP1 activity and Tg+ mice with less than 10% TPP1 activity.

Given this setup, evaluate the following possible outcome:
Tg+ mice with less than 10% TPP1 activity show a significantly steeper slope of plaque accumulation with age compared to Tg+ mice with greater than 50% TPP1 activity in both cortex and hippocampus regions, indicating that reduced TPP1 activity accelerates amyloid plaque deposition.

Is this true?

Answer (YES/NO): YES